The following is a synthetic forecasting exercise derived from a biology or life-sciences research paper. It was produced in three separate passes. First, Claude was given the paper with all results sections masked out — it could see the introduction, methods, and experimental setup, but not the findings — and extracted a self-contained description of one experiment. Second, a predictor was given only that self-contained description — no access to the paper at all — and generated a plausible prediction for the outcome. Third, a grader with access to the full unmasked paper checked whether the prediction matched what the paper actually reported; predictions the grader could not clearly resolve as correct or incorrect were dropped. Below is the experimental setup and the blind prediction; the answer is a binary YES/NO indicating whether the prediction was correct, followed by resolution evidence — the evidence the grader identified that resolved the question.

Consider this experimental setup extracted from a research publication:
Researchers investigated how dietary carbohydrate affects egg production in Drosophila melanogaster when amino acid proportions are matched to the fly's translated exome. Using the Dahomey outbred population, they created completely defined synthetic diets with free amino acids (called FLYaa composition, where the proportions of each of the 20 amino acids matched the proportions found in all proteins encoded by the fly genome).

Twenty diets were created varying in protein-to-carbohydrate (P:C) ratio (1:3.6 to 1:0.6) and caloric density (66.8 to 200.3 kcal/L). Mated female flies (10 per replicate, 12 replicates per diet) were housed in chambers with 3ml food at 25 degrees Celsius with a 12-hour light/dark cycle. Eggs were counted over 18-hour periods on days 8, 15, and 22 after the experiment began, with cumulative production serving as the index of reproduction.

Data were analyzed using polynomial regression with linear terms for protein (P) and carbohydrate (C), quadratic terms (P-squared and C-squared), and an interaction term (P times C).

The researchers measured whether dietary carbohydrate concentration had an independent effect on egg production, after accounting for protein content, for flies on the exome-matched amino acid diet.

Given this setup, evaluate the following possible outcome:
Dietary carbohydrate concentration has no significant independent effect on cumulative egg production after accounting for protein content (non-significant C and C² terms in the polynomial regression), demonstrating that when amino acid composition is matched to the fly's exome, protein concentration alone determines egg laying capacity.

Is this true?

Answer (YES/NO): YES